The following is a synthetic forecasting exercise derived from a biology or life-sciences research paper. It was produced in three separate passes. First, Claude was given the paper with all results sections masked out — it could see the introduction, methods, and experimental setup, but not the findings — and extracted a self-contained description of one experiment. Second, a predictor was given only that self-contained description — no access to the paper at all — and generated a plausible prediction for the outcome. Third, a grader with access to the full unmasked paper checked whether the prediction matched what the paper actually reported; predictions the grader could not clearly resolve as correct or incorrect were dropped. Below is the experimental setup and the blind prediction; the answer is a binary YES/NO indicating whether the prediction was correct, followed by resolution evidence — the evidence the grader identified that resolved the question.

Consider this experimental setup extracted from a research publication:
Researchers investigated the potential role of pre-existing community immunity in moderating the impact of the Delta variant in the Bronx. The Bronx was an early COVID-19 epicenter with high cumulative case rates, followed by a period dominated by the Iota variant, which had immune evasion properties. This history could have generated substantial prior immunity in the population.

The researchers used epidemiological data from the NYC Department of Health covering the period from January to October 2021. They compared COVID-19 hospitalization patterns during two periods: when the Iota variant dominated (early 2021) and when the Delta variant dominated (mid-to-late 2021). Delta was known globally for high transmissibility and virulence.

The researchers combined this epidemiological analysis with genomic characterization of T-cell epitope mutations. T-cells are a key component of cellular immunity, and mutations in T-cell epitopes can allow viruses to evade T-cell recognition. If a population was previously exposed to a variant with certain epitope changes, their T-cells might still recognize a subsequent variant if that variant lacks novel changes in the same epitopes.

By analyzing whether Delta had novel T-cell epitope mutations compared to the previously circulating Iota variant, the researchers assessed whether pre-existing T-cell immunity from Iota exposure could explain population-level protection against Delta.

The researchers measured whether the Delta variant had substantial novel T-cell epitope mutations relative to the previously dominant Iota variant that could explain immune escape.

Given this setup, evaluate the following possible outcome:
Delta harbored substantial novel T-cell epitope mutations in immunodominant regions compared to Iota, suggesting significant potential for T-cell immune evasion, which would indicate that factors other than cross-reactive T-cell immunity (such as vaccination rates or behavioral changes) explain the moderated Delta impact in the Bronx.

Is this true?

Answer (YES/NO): NO